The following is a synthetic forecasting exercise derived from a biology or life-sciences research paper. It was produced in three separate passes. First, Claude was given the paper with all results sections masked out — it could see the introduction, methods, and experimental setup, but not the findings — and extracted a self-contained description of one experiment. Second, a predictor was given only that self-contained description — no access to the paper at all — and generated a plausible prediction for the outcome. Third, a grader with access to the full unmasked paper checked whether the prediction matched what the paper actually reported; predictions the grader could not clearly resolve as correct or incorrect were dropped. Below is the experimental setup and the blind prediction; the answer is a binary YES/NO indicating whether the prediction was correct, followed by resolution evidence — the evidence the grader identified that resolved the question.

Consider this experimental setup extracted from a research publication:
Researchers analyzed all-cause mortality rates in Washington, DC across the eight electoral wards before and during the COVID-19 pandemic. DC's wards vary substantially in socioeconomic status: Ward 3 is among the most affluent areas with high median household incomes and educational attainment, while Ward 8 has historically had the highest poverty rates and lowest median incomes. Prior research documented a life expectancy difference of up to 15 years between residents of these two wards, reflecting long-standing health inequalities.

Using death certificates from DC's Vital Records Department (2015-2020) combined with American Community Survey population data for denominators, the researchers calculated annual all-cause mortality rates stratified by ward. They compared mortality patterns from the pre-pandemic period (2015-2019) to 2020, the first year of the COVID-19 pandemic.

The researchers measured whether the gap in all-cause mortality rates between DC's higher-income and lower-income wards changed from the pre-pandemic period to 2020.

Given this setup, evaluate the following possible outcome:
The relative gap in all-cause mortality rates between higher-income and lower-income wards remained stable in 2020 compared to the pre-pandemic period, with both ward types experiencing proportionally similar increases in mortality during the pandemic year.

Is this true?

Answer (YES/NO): NO